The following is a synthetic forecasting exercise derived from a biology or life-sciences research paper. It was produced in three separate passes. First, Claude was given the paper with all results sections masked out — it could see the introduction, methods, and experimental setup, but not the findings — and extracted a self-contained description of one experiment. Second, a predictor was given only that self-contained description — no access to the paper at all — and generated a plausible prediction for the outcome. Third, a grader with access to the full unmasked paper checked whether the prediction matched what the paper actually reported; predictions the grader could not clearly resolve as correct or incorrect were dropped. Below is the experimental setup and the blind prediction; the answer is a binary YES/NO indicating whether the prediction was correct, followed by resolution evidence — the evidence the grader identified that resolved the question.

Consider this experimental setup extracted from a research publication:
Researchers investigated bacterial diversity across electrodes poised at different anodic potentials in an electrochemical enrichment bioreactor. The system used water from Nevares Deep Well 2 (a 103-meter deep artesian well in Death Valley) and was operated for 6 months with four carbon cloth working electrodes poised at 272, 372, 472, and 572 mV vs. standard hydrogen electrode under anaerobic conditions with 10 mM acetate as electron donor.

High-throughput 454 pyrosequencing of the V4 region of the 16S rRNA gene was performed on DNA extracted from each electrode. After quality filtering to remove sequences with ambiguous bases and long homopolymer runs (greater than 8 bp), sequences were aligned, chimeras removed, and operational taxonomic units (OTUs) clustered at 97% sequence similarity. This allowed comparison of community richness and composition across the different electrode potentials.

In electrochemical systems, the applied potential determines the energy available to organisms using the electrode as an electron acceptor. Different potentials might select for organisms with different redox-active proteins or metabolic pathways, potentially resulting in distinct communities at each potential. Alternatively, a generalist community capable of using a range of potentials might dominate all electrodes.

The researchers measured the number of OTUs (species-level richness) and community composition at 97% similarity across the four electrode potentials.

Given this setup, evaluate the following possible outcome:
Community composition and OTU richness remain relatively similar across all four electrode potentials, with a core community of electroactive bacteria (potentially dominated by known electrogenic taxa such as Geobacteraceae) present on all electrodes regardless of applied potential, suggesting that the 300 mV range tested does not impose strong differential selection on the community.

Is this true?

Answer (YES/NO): NO